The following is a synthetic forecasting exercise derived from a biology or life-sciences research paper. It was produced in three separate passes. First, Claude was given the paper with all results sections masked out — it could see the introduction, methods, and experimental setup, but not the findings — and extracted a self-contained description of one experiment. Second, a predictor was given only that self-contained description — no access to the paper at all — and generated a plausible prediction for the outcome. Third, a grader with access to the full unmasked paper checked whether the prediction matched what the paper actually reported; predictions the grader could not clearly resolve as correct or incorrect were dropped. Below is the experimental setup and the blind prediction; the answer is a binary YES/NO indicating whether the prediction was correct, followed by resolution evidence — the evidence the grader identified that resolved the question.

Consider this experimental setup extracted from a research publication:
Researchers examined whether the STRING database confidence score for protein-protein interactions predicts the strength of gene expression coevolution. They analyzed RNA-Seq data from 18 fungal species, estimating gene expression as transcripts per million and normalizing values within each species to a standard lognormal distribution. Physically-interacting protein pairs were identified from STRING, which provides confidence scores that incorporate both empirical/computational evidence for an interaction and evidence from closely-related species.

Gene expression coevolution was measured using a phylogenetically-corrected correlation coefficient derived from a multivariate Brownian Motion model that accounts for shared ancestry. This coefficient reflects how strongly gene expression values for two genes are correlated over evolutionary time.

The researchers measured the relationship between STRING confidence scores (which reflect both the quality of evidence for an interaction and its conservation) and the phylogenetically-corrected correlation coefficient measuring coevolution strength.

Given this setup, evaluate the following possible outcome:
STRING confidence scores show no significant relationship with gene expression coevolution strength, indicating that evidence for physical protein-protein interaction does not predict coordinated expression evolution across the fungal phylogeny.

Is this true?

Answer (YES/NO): NO